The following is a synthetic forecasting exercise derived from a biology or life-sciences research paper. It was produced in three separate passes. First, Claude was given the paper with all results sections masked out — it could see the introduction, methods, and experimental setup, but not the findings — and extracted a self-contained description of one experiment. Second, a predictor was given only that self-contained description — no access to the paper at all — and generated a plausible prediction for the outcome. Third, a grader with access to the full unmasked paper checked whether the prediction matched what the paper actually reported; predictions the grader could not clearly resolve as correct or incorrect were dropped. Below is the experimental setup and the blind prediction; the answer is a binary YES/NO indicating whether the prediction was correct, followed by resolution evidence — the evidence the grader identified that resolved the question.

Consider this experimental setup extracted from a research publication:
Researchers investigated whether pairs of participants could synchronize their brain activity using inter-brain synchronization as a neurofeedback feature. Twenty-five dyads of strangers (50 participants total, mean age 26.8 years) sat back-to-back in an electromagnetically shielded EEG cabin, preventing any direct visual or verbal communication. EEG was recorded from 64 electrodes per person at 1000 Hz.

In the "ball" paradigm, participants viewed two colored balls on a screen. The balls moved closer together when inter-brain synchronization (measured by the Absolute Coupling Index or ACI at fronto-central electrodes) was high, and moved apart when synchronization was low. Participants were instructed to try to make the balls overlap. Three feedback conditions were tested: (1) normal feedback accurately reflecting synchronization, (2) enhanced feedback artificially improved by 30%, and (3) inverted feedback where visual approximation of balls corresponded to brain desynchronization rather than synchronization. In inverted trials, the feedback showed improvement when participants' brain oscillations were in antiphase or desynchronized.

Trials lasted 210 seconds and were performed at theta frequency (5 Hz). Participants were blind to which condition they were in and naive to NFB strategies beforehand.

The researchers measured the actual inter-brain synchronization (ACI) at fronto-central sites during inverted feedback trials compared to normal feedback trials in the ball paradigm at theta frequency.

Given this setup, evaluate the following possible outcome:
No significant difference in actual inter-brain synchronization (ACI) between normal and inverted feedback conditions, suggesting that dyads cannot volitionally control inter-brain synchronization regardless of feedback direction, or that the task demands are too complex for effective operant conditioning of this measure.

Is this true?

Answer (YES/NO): YES